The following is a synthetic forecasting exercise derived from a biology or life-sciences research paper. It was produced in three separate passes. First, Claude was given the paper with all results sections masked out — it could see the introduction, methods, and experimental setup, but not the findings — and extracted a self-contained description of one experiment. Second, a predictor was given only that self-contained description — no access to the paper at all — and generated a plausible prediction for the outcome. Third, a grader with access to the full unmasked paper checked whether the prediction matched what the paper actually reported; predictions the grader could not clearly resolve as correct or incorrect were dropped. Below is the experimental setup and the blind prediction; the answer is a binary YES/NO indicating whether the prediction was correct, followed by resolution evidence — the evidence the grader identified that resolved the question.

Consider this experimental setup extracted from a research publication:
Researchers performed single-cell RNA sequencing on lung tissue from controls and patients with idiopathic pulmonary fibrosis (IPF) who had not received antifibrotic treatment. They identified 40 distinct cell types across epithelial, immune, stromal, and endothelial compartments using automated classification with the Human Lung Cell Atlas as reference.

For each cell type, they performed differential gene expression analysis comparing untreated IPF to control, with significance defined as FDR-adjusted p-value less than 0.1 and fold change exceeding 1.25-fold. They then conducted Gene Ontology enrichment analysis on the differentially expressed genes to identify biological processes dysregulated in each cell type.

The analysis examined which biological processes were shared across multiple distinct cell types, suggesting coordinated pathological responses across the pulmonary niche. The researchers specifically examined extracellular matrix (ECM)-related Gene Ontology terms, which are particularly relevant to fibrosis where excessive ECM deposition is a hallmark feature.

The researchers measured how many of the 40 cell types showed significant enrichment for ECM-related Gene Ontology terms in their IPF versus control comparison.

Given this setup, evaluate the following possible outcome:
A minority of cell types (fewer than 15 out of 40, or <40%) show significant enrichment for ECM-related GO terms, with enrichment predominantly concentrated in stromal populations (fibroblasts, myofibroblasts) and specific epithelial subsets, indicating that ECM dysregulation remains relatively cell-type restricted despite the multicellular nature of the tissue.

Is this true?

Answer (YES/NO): NO